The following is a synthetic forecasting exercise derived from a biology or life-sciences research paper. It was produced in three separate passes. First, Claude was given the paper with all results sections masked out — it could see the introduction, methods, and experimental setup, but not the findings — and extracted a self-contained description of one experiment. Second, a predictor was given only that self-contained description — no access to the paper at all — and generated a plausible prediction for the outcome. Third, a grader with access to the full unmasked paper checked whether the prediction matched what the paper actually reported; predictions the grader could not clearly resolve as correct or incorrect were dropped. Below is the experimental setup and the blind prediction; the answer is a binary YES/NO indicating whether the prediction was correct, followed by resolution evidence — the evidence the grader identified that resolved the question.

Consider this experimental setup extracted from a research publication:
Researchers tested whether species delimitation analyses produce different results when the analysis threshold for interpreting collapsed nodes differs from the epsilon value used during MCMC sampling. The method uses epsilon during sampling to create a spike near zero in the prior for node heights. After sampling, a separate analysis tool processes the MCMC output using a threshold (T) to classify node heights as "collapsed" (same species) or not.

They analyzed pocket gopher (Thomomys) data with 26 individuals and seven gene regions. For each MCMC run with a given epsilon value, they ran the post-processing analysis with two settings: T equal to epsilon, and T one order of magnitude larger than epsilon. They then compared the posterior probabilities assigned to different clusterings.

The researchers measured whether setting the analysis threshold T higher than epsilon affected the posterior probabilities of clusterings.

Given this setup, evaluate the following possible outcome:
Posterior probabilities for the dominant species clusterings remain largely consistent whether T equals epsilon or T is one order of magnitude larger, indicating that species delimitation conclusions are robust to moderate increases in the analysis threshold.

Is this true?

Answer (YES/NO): NO